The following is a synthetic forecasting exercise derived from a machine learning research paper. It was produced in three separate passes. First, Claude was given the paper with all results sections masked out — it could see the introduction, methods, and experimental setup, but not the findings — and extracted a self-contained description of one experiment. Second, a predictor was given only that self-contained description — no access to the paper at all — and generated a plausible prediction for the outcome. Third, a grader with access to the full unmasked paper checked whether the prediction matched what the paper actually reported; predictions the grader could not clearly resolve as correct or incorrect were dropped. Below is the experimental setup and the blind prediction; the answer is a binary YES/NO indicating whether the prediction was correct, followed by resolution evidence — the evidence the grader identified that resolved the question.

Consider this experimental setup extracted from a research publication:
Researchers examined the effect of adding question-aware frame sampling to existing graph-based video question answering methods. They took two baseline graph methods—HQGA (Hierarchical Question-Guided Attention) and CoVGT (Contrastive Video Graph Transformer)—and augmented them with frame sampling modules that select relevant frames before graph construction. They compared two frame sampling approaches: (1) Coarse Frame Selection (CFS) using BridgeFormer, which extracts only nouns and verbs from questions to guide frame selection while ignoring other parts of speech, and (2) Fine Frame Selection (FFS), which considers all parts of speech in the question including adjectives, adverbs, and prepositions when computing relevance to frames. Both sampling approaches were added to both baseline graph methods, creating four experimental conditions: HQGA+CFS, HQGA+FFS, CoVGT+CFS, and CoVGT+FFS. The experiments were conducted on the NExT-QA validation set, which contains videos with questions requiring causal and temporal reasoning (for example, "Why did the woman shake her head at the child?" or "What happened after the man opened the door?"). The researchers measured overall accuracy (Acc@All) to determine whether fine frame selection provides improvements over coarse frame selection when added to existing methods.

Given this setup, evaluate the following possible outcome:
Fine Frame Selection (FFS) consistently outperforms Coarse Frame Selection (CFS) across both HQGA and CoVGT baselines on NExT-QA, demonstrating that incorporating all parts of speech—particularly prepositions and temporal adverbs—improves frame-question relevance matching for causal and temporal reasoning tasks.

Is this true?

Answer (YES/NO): NO